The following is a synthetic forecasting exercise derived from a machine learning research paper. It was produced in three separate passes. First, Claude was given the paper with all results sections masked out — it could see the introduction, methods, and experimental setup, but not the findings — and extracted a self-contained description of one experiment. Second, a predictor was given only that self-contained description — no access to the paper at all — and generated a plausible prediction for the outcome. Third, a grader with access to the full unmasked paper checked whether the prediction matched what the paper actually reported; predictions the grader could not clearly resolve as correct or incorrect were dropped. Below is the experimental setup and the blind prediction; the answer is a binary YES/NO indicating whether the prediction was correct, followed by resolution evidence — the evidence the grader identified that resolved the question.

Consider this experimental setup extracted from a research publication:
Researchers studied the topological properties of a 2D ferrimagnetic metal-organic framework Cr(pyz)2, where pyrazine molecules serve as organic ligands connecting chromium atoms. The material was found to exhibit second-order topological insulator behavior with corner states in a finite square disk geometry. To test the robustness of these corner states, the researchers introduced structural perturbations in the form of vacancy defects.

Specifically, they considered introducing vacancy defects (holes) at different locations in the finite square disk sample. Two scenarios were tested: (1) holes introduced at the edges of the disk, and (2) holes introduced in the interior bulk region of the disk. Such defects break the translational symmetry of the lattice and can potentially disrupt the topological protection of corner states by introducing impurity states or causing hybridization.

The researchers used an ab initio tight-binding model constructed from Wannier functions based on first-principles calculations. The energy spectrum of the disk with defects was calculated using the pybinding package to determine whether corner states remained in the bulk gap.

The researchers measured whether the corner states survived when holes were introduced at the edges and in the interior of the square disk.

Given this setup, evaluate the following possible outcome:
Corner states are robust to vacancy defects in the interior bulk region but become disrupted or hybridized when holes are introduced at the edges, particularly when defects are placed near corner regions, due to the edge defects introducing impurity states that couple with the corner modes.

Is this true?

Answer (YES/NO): NO